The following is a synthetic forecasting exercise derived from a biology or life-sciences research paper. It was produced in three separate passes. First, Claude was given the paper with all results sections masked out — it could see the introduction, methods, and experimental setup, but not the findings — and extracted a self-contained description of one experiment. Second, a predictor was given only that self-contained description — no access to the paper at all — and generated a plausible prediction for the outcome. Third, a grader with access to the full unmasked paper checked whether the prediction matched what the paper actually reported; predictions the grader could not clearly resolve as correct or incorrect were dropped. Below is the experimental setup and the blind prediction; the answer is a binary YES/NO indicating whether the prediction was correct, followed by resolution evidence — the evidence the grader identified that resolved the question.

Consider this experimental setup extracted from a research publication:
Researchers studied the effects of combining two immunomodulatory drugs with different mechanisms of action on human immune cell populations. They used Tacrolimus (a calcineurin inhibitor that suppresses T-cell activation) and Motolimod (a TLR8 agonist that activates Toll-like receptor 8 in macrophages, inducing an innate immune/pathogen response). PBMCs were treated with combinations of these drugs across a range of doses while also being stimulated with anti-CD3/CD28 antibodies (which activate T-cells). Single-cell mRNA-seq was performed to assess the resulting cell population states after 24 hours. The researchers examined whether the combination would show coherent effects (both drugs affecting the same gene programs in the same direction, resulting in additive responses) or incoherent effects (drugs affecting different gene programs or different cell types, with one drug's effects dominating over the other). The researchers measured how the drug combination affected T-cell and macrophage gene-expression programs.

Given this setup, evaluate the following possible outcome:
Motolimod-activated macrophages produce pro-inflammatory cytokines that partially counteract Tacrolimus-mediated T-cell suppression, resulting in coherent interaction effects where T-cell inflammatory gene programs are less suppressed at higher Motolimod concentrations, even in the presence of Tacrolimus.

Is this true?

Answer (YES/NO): NO